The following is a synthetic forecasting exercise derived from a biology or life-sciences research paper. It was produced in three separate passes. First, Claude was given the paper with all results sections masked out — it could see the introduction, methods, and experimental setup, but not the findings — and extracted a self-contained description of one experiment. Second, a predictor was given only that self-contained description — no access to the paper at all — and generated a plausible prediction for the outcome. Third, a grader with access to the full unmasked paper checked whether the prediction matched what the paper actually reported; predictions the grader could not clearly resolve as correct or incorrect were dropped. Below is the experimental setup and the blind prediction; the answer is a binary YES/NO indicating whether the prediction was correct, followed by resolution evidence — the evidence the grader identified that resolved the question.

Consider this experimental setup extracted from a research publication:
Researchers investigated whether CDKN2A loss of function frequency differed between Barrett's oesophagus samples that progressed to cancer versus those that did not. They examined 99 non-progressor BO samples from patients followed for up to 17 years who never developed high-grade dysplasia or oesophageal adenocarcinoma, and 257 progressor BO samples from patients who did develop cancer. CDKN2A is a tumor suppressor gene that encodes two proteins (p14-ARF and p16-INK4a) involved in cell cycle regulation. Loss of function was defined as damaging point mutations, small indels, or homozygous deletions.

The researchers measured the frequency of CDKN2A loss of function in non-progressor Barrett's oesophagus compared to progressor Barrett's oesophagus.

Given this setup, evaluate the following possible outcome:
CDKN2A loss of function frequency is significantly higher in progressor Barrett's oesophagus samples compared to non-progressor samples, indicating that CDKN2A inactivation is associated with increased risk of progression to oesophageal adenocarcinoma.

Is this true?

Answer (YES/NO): NO